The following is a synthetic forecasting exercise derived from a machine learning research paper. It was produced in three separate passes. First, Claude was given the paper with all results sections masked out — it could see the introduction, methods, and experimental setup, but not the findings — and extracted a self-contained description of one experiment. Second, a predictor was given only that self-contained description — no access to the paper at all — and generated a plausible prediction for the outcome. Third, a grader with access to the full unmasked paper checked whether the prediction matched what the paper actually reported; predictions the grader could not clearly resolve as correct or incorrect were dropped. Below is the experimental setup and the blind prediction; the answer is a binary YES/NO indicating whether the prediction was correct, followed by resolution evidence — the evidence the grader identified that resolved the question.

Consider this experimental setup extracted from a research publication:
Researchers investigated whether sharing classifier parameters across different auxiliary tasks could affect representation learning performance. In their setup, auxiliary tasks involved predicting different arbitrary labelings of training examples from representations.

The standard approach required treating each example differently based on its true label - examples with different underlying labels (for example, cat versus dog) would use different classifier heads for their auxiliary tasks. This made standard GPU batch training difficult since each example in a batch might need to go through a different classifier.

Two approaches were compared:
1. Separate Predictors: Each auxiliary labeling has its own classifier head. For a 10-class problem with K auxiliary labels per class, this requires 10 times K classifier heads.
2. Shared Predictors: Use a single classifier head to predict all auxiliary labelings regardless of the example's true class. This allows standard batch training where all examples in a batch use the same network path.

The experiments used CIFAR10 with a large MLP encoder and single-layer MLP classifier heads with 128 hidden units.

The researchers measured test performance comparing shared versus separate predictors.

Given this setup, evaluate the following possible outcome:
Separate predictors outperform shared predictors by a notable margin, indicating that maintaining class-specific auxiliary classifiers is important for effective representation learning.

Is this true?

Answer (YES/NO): NO